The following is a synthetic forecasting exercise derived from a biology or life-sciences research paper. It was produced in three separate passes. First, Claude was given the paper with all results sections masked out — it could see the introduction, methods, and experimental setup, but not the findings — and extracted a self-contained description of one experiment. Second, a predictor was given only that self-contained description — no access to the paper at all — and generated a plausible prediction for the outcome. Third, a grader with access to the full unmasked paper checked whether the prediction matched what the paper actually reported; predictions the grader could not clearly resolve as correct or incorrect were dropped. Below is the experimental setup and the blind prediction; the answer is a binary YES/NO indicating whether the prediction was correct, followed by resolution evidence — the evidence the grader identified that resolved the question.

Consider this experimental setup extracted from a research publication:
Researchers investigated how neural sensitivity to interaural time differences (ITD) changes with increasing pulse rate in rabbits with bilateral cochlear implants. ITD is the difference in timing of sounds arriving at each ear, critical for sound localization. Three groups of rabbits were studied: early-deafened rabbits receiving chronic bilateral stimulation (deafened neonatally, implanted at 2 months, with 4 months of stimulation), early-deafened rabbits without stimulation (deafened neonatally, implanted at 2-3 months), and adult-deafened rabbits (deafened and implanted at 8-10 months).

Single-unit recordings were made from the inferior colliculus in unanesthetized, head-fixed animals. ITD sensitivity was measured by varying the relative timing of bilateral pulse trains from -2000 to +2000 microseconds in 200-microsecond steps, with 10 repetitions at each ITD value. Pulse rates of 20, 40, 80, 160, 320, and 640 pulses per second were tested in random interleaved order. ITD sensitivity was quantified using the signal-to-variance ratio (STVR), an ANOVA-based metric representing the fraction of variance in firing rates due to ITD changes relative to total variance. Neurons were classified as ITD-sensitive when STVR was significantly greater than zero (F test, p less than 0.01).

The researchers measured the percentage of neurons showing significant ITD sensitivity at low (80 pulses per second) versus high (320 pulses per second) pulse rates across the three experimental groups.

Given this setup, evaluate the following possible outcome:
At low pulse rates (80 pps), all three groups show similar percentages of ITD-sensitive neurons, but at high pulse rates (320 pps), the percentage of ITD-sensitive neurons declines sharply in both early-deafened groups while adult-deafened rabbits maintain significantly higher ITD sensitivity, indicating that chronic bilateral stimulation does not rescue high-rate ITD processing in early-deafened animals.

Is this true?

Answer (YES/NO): NO